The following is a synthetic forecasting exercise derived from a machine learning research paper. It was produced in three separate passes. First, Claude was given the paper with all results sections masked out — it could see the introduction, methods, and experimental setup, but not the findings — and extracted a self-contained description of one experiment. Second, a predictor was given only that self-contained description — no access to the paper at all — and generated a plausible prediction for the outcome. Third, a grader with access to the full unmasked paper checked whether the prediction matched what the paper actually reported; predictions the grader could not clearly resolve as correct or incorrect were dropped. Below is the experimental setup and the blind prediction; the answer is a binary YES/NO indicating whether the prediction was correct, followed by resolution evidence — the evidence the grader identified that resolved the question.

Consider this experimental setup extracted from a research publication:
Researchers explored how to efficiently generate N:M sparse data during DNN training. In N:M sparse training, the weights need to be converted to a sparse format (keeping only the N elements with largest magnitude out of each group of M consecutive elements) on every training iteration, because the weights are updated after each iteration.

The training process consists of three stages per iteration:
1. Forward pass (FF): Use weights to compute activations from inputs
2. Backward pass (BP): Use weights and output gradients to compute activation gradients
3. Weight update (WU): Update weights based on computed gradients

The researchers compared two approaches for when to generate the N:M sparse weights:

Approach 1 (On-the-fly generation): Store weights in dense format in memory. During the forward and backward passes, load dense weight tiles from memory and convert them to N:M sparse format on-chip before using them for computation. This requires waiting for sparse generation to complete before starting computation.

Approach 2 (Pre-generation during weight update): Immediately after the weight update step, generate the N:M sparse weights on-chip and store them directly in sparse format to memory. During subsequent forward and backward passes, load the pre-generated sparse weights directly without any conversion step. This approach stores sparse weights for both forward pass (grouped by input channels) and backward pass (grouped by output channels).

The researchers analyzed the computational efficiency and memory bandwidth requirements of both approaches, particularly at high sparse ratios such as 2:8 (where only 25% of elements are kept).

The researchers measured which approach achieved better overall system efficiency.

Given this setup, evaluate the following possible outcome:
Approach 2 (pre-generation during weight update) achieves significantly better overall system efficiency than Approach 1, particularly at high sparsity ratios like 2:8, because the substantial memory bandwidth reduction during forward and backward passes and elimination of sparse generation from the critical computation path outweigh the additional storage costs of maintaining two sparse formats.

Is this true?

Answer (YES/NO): YES